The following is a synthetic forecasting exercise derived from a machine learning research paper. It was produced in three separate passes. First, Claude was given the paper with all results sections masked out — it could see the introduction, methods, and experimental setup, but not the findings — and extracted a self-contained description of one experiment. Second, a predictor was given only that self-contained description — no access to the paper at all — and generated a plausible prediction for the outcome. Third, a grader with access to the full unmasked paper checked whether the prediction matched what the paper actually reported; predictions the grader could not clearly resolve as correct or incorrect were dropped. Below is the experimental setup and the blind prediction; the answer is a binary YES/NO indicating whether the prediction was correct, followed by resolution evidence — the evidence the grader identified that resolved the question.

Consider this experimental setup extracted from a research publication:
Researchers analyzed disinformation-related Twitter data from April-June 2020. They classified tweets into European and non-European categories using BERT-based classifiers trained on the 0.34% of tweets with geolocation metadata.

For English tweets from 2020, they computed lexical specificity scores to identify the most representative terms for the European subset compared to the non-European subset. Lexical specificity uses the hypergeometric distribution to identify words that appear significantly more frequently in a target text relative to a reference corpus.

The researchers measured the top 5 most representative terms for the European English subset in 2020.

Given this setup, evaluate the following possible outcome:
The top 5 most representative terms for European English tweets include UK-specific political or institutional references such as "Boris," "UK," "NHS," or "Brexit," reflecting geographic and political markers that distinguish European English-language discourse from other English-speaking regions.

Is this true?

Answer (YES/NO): YES